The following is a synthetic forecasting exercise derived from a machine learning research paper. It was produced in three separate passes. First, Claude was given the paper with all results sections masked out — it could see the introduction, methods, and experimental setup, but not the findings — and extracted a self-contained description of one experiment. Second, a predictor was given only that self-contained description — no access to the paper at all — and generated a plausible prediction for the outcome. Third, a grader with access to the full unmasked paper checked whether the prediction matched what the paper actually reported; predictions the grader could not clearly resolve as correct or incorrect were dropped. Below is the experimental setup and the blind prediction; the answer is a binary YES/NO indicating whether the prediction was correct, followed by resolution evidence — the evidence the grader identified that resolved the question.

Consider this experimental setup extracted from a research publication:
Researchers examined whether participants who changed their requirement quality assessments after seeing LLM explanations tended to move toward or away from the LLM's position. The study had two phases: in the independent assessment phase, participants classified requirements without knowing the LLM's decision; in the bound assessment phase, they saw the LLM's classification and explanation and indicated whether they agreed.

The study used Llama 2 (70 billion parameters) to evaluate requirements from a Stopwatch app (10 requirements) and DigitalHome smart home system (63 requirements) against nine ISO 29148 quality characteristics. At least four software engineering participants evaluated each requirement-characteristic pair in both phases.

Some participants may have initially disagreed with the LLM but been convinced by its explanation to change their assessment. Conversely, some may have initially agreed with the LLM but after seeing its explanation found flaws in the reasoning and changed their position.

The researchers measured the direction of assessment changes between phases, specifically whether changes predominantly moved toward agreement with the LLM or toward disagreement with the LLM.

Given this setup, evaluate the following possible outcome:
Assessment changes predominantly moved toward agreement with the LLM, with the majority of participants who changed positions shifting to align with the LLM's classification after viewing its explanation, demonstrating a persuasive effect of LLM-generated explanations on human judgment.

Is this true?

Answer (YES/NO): YES